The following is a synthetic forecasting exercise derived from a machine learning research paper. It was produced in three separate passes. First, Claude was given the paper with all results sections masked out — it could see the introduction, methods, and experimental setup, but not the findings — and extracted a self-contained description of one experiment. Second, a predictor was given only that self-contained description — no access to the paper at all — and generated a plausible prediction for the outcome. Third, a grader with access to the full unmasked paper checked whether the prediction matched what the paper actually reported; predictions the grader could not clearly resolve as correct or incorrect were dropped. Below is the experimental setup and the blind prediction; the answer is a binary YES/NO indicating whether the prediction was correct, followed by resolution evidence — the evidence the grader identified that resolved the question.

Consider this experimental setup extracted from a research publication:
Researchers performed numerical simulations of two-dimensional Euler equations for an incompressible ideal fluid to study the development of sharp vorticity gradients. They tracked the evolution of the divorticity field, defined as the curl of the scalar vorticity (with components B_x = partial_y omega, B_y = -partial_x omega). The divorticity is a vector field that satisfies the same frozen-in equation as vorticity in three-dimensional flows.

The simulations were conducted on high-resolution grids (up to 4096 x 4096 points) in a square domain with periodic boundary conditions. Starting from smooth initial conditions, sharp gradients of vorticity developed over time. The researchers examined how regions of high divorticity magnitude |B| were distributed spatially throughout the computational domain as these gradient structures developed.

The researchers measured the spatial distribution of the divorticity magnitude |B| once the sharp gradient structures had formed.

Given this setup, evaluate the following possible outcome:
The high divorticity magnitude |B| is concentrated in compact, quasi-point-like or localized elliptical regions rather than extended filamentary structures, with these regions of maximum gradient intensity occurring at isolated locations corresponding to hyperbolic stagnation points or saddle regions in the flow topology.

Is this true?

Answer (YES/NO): NO